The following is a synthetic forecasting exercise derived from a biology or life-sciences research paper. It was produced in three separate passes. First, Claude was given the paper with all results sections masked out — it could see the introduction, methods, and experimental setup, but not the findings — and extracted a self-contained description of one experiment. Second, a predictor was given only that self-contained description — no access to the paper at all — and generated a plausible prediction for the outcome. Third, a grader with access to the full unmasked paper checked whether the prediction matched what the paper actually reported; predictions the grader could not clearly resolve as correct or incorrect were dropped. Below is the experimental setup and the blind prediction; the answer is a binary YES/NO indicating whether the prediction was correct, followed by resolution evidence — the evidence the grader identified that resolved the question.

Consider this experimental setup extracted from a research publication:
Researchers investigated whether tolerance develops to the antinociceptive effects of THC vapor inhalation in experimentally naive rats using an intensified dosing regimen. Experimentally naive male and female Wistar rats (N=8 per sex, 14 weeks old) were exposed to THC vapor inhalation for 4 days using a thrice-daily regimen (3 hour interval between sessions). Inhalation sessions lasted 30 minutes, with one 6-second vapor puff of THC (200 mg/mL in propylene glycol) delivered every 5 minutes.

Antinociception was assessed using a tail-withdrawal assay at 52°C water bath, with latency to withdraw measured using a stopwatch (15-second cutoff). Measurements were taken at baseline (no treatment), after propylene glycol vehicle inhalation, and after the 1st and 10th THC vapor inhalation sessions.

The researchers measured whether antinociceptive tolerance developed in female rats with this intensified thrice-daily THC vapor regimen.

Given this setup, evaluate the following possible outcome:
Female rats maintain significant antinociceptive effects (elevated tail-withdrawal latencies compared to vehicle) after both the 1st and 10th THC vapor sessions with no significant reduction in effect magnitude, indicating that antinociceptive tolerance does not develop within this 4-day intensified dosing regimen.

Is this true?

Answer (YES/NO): NO